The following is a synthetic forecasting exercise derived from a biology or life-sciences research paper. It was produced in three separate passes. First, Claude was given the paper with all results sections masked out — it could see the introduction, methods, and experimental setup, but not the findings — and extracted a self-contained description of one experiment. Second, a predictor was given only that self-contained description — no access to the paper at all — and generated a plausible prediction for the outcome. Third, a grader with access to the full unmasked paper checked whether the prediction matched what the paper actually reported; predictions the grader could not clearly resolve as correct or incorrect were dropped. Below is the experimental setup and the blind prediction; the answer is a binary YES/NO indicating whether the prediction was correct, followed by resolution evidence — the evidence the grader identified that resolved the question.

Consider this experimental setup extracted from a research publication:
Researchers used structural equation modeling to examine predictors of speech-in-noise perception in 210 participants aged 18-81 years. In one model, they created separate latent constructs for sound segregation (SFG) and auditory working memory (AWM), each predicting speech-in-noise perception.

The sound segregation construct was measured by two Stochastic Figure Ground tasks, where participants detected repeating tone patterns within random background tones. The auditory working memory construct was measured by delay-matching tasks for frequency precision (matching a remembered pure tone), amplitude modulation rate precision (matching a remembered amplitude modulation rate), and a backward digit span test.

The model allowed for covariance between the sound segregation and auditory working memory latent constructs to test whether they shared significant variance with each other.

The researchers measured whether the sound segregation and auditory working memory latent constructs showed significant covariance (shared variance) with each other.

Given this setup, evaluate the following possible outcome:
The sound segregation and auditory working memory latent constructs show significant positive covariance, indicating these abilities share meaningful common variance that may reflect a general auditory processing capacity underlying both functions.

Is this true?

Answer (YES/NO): YES